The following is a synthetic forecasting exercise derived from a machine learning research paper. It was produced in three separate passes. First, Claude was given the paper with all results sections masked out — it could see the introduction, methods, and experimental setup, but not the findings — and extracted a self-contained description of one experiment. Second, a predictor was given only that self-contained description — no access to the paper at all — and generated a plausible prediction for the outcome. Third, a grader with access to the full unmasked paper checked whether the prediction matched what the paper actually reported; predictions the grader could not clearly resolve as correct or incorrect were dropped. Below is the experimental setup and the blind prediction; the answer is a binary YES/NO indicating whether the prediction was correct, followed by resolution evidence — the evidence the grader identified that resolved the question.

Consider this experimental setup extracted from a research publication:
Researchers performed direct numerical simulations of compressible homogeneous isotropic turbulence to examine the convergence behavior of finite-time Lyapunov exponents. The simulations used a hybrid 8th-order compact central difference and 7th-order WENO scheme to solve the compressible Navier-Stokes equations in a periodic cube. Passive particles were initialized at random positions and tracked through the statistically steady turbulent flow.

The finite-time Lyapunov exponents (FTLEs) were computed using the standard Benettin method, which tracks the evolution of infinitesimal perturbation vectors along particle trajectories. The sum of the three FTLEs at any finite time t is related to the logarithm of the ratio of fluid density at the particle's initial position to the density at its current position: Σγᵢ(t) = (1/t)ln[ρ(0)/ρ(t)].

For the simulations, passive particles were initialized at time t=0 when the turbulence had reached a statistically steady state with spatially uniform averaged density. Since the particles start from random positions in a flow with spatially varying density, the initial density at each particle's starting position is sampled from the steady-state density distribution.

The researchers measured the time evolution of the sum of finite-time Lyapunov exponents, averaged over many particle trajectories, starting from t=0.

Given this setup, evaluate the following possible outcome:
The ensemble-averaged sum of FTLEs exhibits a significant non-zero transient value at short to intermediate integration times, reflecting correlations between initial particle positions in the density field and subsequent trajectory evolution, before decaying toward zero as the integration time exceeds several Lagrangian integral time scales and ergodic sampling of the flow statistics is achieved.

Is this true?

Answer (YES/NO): YES